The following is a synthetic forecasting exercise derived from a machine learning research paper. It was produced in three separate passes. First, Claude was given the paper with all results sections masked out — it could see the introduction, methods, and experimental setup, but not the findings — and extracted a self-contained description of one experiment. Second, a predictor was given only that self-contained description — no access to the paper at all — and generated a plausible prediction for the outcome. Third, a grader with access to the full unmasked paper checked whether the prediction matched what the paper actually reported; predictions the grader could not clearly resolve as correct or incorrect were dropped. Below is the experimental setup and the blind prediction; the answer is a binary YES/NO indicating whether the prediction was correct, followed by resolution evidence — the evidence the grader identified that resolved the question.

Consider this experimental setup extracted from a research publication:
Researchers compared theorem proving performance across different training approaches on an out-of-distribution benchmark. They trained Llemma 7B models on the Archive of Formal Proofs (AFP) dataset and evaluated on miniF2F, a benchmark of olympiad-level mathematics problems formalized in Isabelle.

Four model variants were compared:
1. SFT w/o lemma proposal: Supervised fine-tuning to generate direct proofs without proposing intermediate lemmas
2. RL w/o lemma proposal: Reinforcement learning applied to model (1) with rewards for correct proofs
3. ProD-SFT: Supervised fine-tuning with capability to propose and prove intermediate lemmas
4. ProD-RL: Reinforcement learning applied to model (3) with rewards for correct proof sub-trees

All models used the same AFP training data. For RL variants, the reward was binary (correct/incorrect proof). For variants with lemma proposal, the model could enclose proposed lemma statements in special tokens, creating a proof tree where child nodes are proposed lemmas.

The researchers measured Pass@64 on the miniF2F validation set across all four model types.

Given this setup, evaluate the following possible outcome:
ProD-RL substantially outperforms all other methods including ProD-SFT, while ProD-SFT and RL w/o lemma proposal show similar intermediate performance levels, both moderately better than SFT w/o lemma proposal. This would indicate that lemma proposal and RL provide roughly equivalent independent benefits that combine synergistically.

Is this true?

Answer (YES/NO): NO